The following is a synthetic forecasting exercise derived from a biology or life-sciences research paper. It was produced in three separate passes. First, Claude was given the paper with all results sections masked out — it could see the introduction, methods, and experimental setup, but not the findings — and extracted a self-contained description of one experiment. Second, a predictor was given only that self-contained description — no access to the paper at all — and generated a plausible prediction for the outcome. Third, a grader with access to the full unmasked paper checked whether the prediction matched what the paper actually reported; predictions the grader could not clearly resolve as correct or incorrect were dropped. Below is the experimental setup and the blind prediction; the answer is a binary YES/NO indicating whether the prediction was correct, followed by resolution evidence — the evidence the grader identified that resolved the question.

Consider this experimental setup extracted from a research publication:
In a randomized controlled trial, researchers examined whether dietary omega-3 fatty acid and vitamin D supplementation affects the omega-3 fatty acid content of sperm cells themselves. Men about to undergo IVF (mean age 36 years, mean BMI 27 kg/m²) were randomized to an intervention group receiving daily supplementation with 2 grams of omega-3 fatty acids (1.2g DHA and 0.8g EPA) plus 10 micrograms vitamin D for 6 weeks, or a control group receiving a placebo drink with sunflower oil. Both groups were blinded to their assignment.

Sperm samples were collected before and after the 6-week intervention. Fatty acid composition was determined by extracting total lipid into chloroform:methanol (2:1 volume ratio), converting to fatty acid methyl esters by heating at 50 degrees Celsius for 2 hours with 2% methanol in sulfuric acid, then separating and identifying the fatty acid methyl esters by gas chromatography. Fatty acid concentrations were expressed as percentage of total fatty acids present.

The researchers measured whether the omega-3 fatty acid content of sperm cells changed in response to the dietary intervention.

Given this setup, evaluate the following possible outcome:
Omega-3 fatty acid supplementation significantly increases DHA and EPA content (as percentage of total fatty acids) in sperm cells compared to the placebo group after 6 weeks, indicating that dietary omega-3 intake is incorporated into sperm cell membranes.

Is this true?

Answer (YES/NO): NO